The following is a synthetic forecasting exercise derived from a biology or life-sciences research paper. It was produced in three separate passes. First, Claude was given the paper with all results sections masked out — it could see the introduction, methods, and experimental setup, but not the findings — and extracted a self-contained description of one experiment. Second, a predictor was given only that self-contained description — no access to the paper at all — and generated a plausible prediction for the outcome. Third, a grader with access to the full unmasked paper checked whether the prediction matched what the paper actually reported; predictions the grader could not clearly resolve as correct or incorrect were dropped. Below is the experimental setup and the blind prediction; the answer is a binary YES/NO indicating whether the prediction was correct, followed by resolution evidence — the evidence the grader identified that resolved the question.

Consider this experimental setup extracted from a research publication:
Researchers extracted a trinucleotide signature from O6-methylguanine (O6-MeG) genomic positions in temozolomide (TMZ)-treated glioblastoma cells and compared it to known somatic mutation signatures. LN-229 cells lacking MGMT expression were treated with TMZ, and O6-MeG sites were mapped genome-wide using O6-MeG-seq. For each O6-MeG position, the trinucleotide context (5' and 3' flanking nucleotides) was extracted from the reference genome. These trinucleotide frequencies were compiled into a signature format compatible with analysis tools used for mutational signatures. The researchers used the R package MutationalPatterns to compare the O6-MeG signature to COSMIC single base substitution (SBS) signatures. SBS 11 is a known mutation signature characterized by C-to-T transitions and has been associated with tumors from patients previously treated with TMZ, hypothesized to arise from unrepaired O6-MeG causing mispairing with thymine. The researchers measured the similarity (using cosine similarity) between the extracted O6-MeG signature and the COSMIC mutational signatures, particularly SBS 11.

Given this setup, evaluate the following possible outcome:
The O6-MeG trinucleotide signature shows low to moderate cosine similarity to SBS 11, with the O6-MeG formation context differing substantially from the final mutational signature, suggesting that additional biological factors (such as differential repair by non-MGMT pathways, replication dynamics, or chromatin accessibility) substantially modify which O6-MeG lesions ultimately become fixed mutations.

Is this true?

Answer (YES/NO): NO